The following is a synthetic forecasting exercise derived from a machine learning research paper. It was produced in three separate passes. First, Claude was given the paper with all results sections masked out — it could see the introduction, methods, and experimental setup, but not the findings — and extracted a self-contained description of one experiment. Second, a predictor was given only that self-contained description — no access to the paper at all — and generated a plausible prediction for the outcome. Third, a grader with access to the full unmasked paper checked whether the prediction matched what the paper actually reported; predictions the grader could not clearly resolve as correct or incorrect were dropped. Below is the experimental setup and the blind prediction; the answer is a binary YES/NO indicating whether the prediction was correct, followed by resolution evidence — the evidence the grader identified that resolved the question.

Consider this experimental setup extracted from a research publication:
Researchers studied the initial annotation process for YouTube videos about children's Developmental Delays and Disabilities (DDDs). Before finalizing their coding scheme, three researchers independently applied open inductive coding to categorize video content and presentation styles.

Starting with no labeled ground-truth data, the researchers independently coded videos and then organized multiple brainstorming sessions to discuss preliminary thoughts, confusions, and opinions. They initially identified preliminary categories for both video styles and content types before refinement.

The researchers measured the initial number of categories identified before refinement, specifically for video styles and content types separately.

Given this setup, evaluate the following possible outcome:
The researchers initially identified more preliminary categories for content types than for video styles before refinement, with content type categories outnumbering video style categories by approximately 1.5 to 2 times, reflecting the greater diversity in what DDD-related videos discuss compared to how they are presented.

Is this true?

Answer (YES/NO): NO